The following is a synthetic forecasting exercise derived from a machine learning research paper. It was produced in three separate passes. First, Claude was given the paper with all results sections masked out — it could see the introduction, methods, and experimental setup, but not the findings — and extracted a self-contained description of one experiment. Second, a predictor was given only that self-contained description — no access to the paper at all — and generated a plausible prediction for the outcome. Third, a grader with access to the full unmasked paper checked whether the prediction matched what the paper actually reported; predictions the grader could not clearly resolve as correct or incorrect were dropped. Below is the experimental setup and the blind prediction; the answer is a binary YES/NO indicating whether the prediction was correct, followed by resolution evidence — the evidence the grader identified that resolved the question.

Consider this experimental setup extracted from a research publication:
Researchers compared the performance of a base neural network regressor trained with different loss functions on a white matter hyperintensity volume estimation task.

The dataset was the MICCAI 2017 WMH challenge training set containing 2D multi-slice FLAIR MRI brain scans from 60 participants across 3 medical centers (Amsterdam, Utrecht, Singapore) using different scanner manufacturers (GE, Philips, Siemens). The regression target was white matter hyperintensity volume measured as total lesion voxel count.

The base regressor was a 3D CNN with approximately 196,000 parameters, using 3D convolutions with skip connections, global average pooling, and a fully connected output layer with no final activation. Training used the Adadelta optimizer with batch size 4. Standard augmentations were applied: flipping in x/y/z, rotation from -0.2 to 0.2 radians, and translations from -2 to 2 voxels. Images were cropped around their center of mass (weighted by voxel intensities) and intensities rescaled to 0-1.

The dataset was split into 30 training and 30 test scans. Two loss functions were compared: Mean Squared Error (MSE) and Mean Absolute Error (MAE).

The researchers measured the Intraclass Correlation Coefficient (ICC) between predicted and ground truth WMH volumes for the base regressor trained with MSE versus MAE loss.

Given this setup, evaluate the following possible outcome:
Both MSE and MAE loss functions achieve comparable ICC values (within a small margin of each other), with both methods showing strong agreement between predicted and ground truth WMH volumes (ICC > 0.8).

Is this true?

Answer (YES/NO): NO